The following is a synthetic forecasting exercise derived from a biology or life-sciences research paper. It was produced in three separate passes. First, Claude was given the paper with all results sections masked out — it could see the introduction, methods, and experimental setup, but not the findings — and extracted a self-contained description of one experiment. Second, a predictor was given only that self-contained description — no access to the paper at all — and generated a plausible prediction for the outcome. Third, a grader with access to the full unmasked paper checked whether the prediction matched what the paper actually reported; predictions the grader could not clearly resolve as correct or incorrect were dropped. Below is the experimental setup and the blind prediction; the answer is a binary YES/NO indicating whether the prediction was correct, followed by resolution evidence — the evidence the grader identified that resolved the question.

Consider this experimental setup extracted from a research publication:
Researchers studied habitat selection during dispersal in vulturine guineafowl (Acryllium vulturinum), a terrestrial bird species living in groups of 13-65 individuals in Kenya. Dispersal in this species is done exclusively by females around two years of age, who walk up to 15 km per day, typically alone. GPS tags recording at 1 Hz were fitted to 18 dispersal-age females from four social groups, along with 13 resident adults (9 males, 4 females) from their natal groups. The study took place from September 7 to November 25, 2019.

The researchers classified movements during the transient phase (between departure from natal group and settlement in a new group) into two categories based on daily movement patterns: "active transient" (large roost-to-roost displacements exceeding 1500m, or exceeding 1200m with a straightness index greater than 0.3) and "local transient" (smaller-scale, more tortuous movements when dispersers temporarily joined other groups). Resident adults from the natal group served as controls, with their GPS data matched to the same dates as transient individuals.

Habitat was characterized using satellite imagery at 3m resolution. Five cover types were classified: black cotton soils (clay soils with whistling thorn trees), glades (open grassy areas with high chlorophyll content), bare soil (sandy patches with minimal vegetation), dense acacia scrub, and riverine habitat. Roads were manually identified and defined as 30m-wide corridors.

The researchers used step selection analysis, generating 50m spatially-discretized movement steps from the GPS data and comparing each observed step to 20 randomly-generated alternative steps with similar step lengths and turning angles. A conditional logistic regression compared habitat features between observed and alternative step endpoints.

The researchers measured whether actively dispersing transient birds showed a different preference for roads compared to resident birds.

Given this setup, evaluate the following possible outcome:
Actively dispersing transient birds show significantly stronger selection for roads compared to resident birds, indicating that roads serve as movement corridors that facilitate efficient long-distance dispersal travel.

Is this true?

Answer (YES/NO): YES